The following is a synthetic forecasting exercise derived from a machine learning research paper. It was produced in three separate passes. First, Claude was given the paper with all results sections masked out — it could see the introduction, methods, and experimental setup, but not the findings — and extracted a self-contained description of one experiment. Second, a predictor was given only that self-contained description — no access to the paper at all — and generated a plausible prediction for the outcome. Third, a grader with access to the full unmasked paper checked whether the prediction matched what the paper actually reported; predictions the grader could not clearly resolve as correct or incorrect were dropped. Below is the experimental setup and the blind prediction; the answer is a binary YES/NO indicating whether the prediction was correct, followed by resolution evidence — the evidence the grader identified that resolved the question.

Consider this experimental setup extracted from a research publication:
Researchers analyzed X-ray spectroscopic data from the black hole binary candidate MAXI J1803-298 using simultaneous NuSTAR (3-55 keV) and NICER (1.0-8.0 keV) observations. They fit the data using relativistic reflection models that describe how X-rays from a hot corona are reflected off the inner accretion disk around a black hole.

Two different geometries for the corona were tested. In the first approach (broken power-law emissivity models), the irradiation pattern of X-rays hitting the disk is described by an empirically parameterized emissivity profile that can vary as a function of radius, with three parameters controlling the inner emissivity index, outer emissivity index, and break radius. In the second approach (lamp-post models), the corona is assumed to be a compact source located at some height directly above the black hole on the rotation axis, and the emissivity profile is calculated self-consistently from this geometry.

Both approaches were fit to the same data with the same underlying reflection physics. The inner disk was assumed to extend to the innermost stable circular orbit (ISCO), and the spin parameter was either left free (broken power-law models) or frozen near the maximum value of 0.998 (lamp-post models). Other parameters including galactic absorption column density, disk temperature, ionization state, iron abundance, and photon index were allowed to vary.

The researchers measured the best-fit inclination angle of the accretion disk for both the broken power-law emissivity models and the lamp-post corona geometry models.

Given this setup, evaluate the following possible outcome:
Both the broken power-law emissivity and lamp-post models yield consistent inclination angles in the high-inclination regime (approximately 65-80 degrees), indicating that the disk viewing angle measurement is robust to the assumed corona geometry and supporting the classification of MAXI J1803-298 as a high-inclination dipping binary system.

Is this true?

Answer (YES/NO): NO